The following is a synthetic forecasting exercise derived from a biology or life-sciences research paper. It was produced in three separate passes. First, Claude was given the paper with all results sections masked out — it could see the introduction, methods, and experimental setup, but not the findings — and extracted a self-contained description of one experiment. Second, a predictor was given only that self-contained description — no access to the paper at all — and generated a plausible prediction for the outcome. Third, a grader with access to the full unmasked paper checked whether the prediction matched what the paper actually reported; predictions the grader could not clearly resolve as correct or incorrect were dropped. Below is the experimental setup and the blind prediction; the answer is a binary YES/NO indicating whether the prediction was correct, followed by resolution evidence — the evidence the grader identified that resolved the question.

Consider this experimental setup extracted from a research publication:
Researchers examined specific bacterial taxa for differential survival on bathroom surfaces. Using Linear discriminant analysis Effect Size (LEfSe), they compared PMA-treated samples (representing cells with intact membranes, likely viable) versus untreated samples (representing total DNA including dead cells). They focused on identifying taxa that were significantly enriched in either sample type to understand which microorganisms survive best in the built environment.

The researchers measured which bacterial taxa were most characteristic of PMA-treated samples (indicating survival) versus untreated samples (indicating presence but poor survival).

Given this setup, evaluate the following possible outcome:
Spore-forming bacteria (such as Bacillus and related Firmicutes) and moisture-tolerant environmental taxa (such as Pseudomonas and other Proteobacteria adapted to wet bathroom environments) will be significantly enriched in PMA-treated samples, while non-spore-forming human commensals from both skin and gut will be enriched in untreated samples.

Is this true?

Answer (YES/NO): NO